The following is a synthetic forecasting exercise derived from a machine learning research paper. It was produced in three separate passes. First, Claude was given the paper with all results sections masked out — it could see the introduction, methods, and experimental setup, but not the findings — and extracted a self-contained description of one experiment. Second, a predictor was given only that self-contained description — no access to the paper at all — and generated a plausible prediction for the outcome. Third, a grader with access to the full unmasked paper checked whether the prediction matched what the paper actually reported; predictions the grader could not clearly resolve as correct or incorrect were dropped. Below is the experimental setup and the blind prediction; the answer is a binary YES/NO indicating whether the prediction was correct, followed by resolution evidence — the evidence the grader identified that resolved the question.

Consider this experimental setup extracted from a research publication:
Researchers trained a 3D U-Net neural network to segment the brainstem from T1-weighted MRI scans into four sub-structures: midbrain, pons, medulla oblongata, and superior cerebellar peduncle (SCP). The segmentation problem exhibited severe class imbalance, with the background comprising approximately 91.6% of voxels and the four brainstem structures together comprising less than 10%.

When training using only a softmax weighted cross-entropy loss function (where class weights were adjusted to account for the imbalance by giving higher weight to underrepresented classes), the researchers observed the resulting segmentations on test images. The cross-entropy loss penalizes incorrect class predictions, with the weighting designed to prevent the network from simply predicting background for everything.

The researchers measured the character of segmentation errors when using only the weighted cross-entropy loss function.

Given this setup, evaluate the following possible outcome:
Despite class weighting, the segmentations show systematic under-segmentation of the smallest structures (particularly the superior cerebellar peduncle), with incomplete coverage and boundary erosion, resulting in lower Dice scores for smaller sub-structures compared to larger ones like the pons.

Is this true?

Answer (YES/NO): NO